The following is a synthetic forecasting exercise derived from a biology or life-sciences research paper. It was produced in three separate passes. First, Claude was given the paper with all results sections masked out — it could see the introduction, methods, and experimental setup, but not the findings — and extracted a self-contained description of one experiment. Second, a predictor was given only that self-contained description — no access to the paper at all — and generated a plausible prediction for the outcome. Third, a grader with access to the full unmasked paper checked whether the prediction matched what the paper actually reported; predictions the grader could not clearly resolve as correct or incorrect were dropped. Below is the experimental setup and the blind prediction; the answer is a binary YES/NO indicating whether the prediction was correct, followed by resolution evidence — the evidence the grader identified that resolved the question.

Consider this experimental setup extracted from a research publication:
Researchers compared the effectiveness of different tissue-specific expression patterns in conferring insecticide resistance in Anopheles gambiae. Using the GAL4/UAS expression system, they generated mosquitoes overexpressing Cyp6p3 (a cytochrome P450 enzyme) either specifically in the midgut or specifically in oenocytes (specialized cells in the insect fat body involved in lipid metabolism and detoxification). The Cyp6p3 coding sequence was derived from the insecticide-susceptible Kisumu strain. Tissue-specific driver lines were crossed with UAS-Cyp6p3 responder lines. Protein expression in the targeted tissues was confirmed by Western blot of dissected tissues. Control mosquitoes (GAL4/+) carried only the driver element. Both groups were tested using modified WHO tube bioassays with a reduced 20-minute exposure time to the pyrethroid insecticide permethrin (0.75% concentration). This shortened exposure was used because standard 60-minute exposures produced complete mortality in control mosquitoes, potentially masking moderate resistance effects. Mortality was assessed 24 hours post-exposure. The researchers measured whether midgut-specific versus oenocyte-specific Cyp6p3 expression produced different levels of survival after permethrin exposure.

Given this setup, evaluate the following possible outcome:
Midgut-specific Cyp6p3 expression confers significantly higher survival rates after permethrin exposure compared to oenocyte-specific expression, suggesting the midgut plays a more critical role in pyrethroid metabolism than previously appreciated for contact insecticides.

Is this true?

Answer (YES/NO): NO